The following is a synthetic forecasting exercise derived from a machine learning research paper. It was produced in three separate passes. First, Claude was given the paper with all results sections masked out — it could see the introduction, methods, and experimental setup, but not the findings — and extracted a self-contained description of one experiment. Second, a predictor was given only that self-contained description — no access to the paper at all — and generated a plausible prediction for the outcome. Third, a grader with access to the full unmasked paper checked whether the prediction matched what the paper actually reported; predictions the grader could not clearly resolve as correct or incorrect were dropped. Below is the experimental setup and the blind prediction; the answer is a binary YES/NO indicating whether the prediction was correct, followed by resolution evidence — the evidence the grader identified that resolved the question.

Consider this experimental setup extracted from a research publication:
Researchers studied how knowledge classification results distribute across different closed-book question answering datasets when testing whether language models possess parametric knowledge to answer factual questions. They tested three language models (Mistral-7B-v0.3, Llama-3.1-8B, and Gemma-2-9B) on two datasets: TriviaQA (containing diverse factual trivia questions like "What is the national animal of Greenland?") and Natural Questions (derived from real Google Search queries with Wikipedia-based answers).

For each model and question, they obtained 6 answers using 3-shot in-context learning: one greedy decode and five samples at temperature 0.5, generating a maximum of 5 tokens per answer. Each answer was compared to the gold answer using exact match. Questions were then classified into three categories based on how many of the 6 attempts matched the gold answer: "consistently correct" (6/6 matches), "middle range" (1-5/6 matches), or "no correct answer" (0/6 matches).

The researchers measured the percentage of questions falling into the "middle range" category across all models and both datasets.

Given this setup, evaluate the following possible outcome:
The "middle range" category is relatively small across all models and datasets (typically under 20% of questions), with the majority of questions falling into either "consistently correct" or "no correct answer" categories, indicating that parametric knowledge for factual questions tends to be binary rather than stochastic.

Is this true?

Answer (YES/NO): YES